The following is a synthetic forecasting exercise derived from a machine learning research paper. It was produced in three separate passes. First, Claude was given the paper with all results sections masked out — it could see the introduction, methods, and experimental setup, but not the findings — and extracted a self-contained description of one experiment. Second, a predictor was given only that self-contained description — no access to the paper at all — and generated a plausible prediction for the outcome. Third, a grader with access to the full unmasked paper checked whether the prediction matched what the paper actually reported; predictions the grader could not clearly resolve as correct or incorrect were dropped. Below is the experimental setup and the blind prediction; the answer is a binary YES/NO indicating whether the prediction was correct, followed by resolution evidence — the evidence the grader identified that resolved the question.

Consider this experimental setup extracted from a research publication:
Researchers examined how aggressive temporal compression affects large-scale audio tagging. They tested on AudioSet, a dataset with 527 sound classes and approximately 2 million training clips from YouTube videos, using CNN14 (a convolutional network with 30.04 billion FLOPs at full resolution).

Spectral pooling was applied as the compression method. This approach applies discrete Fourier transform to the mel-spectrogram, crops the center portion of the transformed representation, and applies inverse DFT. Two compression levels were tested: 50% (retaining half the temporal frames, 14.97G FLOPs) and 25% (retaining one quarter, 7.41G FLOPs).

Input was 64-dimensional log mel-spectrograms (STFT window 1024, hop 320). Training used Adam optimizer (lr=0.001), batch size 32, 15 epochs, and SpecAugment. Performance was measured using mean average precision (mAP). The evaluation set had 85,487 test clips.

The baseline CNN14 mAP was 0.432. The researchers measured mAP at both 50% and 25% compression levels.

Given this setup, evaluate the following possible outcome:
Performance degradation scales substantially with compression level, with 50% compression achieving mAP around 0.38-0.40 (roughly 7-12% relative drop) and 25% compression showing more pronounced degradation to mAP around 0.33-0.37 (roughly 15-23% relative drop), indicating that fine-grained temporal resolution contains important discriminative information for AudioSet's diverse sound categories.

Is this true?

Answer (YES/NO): NO